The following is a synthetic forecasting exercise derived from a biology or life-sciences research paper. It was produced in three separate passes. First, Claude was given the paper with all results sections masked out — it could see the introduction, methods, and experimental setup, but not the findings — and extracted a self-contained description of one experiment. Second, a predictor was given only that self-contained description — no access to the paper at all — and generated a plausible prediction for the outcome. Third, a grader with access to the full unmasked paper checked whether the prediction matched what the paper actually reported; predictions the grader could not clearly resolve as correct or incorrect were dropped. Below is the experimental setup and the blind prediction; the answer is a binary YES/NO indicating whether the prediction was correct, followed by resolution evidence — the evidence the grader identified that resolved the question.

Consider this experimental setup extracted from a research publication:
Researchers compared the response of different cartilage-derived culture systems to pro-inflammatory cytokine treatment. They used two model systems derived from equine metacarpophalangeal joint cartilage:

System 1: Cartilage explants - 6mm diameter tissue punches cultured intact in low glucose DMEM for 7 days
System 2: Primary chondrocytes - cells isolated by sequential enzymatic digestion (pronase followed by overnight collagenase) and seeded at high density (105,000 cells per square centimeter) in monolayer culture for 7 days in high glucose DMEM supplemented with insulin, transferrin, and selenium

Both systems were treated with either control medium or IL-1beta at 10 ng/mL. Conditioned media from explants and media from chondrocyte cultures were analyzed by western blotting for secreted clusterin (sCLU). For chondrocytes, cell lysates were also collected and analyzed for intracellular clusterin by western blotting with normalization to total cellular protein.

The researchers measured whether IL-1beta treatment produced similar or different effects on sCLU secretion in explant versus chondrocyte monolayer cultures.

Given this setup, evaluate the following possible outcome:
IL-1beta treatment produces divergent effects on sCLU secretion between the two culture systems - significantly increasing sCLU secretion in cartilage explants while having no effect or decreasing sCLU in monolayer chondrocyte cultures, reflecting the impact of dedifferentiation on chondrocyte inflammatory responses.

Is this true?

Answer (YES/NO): NO